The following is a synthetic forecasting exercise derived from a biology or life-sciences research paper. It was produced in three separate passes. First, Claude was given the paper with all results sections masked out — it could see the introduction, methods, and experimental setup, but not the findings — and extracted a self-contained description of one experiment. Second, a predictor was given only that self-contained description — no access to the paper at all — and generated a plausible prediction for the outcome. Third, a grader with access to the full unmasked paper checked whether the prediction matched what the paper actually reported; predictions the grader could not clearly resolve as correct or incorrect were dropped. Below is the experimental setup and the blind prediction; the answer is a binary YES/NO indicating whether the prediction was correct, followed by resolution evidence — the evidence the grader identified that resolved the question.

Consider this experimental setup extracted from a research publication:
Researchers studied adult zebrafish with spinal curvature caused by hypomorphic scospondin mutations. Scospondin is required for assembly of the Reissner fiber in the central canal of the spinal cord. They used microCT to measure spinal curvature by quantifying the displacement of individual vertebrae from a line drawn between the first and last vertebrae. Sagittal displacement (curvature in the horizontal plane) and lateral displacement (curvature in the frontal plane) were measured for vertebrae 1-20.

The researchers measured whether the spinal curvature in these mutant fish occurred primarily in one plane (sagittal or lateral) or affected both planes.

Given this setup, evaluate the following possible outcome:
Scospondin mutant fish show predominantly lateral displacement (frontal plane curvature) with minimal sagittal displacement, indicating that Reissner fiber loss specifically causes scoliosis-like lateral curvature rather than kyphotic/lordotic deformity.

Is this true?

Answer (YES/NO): NO